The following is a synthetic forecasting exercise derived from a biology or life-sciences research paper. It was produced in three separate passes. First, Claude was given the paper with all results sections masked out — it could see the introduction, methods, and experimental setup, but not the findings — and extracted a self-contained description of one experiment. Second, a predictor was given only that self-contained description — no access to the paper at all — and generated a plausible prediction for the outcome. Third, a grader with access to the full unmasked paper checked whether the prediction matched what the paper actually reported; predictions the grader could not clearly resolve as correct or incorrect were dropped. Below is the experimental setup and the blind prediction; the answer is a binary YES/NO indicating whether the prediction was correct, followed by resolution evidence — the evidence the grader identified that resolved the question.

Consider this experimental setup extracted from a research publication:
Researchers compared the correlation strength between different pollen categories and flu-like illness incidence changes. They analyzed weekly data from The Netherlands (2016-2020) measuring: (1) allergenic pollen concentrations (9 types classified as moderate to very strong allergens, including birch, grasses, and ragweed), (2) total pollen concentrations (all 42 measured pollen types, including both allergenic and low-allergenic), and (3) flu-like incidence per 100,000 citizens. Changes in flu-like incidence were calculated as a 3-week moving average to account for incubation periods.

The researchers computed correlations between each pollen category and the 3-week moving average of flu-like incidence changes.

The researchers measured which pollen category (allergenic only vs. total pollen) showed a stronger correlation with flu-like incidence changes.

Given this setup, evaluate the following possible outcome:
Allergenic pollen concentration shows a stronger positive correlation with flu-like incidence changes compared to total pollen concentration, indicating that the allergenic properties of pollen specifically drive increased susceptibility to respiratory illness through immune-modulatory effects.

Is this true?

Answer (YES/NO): NO